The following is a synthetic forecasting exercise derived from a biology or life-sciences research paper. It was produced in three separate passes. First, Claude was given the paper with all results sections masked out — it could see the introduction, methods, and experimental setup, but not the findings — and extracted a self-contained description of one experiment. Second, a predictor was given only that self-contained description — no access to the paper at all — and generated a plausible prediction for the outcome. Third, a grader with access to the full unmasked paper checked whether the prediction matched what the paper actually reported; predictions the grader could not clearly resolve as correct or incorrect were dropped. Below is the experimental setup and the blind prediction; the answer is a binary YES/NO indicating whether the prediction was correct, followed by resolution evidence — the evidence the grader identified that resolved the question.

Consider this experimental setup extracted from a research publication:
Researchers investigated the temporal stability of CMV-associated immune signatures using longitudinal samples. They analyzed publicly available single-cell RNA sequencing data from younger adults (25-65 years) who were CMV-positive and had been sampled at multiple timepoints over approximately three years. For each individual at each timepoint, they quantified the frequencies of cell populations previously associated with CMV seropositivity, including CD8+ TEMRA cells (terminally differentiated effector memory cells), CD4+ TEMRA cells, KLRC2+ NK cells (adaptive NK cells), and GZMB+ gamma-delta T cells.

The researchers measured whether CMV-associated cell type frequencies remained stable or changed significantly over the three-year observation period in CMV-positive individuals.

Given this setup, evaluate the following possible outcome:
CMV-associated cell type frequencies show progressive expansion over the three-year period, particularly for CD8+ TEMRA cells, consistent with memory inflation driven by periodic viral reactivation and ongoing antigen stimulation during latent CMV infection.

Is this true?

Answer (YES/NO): NO